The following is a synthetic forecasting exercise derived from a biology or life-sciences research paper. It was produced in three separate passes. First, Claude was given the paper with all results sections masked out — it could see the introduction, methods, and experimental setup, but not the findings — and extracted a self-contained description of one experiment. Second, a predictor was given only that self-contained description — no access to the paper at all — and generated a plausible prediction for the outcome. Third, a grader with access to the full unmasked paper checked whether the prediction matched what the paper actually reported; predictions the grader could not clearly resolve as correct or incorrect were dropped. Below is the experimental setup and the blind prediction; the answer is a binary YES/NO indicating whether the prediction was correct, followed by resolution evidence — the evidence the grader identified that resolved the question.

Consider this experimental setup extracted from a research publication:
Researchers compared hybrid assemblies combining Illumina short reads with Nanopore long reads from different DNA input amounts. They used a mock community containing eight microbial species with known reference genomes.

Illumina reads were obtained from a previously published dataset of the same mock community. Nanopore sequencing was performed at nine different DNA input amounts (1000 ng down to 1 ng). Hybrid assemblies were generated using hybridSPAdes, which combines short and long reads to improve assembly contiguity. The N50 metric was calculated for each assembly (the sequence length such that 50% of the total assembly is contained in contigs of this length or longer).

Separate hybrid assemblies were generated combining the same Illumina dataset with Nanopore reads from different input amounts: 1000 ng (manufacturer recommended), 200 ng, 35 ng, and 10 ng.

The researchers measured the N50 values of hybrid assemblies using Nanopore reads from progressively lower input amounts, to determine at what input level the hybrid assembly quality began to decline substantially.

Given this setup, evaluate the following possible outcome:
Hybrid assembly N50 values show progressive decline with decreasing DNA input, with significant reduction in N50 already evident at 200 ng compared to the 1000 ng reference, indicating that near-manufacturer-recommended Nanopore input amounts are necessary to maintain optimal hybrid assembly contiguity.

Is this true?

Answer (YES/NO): NO